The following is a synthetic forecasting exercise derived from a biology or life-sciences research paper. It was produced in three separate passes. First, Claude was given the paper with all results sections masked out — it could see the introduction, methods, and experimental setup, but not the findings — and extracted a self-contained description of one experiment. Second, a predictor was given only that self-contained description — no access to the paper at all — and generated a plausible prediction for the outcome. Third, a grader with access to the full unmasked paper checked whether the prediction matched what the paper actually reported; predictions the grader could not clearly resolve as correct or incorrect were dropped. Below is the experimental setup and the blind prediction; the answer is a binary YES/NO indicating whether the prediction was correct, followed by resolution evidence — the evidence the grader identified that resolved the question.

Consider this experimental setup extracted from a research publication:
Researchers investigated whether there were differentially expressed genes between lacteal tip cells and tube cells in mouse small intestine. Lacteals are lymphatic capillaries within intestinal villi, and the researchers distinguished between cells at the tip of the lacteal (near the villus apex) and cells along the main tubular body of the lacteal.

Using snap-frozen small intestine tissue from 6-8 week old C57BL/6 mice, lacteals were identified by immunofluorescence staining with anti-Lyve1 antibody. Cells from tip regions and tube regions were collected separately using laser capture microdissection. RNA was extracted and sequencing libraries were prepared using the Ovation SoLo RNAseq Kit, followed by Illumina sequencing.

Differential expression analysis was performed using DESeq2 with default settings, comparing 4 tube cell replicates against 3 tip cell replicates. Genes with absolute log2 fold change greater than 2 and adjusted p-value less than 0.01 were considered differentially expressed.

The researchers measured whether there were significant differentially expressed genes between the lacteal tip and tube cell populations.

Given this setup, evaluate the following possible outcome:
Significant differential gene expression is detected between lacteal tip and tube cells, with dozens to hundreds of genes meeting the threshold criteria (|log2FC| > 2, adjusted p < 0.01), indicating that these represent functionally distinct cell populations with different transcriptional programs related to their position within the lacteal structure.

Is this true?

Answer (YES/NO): NO